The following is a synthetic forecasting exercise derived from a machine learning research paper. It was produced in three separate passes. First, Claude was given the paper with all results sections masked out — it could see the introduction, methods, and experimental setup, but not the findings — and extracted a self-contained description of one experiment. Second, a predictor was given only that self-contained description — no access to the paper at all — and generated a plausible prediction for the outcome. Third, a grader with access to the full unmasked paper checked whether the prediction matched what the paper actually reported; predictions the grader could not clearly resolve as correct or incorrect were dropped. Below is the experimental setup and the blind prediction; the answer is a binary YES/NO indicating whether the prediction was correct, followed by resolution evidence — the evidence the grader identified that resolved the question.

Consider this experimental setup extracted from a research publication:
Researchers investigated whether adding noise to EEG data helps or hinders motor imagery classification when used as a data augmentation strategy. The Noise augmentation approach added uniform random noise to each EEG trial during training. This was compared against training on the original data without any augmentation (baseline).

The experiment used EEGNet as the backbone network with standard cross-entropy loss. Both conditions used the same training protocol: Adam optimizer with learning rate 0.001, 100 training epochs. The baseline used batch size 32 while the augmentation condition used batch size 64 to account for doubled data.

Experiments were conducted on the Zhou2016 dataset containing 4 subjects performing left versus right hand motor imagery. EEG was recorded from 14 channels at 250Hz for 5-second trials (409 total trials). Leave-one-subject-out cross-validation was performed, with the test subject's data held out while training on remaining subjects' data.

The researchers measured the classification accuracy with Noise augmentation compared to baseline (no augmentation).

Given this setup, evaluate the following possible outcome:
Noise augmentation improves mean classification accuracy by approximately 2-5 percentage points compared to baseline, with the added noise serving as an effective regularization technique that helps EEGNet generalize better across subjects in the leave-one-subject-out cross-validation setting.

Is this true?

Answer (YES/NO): NO